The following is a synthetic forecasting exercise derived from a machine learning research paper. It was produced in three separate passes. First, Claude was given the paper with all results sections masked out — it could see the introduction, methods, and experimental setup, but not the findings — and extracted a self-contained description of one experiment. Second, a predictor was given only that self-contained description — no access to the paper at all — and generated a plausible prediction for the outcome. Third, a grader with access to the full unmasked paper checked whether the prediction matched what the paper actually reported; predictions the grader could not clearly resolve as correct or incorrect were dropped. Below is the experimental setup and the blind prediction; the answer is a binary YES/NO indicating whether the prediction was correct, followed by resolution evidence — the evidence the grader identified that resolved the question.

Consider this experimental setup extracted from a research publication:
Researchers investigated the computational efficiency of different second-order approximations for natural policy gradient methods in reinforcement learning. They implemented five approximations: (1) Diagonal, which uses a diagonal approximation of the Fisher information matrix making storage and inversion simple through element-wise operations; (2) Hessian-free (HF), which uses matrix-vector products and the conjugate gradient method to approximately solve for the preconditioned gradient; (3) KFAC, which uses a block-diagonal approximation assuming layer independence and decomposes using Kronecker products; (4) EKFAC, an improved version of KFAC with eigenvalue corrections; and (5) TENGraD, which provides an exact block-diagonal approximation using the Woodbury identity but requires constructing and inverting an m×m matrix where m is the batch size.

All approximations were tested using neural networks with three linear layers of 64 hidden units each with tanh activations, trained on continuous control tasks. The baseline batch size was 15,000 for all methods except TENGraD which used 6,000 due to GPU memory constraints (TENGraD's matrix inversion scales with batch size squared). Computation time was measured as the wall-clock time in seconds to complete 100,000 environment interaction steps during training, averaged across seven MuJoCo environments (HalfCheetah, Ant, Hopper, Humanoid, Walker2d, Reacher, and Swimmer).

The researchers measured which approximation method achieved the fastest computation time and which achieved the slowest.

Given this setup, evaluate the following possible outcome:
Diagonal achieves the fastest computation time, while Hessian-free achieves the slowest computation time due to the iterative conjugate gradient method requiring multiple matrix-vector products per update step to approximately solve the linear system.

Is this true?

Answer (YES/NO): NO